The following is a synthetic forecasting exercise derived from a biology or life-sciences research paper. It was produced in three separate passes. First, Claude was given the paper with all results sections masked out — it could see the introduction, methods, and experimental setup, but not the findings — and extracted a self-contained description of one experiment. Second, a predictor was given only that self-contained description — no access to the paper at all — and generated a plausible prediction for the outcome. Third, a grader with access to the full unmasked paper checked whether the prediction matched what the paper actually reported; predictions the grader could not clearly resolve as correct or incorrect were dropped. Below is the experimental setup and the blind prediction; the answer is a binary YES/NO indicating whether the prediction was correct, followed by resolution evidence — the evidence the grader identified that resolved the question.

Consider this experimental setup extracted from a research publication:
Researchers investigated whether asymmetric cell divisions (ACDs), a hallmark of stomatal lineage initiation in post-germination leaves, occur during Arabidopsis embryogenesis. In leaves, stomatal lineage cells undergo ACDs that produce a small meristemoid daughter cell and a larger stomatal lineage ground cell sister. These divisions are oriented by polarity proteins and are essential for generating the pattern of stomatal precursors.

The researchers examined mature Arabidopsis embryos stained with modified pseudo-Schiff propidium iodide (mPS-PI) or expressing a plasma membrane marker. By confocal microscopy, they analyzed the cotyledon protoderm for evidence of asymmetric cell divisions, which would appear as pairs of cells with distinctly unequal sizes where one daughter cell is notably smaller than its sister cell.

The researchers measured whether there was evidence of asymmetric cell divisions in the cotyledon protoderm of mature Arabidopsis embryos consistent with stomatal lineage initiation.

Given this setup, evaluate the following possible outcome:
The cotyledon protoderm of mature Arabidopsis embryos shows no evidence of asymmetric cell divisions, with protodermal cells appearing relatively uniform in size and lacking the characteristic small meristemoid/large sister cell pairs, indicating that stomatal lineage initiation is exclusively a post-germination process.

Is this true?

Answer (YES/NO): NO